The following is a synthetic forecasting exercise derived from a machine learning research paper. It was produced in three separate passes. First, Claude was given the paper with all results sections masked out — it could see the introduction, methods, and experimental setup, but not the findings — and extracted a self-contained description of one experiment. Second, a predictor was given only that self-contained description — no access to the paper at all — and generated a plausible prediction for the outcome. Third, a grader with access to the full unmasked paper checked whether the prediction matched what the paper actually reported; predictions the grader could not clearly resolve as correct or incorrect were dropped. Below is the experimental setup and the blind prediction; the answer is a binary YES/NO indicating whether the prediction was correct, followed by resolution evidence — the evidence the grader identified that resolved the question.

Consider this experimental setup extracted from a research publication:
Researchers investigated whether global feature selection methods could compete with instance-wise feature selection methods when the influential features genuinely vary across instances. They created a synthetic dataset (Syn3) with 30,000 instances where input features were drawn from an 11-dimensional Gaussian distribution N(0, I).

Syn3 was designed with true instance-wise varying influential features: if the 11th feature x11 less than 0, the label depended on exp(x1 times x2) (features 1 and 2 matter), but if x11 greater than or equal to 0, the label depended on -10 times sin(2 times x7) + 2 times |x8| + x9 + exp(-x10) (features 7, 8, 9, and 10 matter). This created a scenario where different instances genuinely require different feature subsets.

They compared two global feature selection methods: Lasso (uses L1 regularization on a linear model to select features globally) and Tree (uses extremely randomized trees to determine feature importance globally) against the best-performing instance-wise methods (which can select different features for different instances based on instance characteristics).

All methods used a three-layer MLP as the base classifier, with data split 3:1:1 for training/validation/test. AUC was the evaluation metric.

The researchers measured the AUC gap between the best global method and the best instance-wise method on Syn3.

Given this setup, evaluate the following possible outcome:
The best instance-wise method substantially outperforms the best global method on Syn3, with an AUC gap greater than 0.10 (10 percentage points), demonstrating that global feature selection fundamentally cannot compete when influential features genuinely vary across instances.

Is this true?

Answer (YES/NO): NO